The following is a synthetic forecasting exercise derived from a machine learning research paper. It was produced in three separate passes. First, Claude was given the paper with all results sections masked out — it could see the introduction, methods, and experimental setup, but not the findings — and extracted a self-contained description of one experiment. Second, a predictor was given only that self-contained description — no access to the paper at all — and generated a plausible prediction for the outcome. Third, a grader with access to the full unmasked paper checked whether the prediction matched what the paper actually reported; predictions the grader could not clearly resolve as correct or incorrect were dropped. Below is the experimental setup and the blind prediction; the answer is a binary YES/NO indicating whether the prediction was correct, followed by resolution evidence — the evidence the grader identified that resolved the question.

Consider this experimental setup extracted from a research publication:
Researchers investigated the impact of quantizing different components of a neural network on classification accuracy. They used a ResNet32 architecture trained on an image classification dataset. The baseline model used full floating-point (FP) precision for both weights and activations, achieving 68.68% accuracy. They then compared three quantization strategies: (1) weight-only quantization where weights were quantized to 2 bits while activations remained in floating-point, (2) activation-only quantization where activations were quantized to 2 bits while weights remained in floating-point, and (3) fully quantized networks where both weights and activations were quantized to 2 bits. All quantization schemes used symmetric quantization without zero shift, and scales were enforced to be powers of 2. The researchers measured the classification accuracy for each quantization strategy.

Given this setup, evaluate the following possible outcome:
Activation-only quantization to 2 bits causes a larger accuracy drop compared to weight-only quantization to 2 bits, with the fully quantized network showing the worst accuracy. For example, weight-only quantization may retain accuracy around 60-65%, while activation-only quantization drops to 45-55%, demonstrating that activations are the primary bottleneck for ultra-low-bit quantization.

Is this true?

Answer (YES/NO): YES